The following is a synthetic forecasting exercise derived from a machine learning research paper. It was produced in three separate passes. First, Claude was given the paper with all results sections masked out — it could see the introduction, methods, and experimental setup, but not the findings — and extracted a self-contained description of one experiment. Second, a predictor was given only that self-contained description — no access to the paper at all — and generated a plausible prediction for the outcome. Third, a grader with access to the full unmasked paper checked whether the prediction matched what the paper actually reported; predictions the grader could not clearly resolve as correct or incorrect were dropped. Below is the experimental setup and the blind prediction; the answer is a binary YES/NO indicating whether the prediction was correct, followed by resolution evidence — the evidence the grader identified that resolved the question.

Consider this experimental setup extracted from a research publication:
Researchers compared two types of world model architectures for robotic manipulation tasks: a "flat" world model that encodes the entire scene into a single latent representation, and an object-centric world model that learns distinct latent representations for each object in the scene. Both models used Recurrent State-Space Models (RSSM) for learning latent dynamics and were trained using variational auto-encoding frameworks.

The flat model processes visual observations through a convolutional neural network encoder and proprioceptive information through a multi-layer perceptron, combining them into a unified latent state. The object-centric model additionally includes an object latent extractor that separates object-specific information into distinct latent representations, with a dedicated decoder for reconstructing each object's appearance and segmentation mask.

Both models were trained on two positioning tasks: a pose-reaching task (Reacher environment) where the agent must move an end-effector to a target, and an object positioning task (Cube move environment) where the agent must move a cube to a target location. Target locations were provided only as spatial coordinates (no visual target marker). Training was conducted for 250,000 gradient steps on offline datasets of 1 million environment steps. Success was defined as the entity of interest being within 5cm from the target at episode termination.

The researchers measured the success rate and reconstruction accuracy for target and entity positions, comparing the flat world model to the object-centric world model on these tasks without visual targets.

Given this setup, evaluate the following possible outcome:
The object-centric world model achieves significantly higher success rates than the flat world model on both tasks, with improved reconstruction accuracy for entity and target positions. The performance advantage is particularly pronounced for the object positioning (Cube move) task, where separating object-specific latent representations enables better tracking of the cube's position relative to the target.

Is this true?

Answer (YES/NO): NO